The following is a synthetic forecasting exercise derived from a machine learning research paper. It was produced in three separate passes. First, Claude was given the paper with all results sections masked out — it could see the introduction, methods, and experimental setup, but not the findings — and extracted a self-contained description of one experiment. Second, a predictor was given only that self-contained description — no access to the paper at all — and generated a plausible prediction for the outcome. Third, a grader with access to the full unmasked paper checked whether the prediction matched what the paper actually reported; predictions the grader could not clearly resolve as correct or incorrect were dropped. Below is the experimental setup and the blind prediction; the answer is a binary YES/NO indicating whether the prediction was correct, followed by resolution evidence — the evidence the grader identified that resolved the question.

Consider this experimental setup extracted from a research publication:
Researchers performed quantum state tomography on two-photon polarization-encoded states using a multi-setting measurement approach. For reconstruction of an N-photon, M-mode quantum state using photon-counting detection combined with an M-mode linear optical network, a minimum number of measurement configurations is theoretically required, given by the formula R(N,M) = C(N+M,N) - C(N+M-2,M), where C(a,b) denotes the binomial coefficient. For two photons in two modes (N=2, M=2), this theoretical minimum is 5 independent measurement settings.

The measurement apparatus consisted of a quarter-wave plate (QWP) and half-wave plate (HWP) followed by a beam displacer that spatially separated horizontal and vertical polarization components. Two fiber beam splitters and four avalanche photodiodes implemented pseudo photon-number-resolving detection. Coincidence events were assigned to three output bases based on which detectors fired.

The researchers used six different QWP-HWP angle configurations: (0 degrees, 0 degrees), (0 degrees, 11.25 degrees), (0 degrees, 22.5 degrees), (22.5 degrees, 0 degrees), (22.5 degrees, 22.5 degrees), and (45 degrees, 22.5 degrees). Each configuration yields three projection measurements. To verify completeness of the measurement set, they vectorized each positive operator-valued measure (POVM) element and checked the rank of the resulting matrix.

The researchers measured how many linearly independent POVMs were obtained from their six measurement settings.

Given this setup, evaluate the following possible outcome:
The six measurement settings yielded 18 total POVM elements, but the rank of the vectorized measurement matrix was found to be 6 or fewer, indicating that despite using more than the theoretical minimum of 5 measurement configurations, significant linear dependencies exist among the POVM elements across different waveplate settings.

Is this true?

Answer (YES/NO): NO